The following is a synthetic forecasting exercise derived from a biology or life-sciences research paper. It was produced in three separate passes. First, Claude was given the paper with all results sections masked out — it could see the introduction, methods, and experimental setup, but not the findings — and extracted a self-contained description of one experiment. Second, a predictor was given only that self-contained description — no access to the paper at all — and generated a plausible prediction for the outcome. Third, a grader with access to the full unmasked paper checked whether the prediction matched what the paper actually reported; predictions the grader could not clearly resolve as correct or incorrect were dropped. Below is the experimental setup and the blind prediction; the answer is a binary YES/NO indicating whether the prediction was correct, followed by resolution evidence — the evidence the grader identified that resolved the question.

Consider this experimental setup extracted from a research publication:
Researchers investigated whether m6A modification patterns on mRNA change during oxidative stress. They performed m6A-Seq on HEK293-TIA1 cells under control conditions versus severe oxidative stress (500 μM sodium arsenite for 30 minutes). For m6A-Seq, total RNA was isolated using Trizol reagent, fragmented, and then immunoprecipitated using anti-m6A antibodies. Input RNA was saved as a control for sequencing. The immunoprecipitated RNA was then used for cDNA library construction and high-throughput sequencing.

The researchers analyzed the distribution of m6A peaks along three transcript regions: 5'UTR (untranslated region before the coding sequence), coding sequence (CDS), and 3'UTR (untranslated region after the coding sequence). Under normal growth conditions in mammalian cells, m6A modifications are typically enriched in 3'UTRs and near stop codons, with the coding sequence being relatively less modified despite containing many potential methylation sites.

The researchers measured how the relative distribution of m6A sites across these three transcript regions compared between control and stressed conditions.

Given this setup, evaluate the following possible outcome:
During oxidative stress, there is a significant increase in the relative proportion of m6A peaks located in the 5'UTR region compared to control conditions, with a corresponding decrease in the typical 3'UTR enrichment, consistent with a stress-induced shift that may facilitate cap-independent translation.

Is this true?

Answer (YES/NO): NO